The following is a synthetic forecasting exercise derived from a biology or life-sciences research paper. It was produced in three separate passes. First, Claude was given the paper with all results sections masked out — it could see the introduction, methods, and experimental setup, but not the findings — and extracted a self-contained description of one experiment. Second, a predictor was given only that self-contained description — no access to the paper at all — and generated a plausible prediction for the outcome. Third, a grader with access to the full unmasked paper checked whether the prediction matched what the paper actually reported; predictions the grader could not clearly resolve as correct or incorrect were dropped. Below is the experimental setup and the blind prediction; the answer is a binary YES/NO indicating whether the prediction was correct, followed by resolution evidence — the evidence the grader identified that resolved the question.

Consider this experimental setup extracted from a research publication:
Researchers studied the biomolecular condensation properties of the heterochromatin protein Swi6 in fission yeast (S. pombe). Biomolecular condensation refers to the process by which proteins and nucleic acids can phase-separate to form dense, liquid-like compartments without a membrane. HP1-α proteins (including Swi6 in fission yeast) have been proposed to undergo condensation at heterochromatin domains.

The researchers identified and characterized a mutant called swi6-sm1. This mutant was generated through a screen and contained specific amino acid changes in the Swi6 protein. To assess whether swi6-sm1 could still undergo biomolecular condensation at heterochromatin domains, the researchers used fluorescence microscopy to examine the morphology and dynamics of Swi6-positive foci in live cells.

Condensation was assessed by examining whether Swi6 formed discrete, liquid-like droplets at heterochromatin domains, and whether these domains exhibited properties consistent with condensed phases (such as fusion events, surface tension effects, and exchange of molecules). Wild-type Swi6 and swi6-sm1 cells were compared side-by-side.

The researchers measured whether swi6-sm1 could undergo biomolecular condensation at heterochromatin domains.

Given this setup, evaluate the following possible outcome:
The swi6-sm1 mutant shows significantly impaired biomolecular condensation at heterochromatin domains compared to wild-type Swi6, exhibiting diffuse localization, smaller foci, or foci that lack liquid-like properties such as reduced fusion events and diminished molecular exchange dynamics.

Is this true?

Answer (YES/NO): YES